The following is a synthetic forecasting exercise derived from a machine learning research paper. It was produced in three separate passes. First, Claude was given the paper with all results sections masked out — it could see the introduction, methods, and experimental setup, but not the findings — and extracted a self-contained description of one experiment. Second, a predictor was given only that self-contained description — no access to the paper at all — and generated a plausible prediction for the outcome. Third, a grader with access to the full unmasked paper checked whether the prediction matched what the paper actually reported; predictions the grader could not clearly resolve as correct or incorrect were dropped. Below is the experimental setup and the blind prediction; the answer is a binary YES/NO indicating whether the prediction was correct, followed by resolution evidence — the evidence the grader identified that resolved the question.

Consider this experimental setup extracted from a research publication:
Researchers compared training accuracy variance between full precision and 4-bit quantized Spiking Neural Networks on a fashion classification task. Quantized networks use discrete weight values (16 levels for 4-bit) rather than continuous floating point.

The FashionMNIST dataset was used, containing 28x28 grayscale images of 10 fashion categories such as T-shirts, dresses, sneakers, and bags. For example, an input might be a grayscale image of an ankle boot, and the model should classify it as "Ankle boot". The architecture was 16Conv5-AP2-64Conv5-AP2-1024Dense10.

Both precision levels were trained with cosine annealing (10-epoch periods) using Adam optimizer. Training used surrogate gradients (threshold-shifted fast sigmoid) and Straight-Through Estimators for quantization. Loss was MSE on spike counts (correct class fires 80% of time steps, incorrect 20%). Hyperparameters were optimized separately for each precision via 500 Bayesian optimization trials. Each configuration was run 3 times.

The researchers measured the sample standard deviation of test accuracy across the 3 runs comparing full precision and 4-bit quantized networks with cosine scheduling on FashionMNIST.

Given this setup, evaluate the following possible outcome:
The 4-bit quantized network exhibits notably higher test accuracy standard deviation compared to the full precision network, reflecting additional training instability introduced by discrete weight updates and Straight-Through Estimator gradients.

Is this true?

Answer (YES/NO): NO